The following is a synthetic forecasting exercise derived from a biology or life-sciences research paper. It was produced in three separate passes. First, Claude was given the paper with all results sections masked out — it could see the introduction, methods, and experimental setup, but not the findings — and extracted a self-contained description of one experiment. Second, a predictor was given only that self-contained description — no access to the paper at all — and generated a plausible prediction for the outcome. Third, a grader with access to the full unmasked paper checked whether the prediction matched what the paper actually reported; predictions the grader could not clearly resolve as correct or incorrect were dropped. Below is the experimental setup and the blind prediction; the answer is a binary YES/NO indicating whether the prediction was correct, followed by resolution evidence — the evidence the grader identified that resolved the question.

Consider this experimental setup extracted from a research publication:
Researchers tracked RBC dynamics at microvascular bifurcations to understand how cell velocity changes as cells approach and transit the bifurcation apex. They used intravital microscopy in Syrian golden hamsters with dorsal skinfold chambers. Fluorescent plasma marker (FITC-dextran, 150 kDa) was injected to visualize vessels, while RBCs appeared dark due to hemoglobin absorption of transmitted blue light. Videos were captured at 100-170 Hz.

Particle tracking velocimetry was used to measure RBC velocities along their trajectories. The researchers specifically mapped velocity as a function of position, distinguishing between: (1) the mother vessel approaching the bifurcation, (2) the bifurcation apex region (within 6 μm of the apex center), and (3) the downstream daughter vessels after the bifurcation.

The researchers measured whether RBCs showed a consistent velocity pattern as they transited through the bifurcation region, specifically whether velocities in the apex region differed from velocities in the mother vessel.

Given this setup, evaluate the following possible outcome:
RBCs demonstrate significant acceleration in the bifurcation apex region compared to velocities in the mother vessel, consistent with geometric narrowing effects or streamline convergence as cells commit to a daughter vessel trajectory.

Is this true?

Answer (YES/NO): NO